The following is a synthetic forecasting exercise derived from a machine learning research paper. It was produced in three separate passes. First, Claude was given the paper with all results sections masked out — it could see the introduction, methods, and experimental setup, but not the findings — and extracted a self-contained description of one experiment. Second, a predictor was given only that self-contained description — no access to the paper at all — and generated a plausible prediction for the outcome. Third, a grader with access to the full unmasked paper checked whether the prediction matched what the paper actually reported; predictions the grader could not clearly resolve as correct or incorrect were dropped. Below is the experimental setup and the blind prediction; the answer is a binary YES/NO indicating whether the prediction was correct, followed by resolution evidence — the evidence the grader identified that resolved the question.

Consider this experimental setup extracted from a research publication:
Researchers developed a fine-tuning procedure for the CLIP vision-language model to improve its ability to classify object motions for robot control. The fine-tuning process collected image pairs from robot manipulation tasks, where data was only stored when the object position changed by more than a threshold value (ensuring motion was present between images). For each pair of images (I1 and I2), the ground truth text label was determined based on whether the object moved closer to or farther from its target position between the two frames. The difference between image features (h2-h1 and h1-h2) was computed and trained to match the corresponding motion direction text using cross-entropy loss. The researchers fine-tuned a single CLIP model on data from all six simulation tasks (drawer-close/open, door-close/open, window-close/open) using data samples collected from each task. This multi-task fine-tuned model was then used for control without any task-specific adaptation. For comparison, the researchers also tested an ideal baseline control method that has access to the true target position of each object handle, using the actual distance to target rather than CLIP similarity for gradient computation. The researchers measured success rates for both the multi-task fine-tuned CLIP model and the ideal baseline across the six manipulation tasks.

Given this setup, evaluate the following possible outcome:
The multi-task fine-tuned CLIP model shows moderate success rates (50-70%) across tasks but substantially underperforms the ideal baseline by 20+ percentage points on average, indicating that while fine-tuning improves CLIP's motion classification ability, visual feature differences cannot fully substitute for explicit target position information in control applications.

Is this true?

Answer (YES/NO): NO